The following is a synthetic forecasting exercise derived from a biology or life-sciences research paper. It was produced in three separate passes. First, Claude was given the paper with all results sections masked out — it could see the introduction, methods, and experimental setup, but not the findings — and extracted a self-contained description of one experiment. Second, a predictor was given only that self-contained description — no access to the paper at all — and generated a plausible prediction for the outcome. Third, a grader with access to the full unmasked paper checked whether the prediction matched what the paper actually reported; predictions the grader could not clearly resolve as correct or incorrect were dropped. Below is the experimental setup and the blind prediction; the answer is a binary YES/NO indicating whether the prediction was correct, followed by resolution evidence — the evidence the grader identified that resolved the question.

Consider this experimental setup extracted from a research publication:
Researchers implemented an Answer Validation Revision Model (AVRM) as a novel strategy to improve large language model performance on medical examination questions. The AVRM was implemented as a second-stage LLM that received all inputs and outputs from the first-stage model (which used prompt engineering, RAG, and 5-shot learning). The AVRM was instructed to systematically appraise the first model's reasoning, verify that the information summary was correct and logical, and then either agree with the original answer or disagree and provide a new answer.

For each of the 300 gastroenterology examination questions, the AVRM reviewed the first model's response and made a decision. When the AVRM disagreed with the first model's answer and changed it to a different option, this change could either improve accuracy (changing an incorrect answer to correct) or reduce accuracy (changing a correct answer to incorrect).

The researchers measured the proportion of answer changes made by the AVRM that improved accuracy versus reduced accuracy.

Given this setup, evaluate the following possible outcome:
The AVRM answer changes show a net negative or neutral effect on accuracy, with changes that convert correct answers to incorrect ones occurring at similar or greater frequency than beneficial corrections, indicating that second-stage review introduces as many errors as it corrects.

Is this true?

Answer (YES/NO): NO